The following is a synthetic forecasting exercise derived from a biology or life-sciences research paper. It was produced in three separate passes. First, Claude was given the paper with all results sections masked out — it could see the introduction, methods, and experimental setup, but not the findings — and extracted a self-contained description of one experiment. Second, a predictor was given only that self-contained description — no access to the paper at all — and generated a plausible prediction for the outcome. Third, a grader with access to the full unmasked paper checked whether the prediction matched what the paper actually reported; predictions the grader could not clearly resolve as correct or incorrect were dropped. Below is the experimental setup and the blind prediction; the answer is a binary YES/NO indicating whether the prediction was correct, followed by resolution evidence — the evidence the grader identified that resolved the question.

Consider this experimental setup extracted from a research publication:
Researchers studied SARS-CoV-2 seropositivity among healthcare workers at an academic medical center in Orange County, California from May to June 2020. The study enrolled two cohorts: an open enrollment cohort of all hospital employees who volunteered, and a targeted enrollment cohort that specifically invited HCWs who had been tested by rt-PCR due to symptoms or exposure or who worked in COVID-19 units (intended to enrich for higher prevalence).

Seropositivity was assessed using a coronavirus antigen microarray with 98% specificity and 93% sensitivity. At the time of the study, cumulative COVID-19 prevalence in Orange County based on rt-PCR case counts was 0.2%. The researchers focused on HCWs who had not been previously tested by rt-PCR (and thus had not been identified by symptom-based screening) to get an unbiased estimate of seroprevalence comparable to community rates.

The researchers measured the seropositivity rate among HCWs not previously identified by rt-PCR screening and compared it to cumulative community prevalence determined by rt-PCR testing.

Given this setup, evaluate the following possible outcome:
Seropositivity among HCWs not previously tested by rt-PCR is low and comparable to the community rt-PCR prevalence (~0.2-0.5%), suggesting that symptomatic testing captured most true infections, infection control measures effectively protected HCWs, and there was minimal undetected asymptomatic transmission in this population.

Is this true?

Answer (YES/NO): NO